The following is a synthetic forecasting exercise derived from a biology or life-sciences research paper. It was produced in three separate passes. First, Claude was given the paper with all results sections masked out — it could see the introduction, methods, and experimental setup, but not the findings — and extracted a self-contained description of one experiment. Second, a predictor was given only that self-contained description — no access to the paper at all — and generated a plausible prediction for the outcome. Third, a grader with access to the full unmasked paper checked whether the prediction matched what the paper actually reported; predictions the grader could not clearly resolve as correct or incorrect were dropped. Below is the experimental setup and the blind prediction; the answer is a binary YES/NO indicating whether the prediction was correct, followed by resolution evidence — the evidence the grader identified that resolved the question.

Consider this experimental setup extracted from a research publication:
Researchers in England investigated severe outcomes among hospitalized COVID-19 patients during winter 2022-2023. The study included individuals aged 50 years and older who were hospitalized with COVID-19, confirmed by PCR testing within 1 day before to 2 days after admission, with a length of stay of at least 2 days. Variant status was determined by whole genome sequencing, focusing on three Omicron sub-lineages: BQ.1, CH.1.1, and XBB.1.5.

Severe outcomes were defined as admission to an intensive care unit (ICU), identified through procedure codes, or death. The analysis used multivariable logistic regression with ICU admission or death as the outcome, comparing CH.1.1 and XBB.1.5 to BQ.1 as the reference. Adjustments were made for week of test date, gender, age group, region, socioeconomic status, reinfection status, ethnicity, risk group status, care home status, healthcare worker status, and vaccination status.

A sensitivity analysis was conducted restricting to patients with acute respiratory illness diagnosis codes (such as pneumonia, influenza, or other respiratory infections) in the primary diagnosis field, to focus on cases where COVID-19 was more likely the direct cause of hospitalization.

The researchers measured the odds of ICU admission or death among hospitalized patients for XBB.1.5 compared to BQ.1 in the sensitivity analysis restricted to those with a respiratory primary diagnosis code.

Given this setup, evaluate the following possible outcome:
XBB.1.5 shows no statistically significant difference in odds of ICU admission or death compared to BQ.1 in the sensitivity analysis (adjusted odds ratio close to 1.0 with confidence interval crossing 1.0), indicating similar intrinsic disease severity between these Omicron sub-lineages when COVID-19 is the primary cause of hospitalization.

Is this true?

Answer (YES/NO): NO